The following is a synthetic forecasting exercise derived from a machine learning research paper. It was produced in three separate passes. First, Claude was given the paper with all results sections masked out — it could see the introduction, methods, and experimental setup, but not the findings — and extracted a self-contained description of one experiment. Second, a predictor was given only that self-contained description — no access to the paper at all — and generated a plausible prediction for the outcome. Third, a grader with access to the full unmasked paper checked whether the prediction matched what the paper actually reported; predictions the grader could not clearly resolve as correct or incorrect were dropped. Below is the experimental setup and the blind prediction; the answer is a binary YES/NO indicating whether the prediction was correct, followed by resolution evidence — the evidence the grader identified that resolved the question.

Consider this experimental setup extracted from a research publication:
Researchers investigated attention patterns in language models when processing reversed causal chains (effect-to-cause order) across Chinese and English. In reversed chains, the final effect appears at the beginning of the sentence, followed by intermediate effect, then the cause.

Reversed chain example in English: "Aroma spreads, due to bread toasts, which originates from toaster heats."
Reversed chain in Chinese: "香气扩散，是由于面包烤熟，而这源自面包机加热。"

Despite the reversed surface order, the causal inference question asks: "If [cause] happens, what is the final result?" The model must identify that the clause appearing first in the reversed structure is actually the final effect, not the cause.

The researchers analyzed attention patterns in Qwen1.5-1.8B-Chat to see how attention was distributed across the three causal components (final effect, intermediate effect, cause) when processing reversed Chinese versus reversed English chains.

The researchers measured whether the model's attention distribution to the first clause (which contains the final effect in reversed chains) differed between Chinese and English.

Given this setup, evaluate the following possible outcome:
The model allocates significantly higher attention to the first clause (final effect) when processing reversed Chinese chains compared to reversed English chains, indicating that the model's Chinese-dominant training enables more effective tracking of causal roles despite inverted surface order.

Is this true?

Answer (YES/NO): NO